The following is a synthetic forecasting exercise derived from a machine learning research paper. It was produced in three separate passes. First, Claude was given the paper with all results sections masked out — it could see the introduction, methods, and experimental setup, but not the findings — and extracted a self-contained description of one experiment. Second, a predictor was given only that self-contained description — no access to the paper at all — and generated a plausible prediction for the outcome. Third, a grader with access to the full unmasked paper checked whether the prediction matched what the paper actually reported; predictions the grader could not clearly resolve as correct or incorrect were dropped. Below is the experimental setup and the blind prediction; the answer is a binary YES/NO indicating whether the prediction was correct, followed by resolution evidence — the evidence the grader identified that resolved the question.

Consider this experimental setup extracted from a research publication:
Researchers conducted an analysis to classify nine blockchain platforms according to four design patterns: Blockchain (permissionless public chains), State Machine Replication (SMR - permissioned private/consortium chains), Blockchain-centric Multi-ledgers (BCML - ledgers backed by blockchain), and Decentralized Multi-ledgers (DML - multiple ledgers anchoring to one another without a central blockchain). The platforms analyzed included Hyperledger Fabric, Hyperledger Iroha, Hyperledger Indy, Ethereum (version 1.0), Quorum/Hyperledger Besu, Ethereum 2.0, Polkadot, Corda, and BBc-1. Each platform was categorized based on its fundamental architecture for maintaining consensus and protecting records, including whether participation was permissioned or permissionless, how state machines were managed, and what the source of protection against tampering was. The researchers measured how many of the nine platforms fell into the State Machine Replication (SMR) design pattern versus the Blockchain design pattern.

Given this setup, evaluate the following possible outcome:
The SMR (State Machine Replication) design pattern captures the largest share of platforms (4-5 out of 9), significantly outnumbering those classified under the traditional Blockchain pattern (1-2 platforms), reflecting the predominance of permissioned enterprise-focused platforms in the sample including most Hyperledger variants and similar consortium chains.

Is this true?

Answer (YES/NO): YES